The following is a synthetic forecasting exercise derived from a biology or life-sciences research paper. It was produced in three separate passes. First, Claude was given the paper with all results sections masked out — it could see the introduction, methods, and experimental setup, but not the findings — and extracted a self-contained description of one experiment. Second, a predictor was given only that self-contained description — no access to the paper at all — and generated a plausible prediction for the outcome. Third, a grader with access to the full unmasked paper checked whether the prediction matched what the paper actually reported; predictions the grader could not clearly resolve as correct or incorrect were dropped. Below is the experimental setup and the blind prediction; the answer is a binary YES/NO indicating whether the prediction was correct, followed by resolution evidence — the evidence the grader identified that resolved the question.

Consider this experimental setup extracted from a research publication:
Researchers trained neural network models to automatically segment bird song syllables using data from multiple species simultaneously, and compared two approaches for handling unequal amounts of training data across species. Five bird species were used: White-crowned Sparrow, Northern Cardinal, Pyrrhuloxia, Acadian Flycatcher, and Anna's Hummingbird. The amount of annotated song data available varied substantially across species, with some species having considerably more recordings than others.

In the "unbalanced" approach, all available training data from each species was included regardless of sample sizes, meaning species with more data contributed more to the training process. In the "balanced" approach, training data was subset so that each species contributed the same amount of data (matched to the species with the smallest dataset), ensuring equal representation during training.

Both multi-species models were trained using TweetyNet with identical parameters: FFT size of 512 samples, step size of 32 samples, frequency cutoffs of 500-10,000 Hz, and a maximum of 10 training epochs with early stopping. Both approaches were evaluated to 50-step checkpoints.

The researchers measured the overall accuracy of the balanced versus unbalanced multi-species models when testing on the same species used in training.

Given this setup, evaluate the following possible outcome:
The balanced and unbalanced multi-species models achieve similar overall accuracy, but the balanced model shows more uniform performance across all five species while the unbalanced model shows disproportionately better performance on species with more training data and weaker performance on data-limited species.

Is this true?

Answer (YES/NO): YES